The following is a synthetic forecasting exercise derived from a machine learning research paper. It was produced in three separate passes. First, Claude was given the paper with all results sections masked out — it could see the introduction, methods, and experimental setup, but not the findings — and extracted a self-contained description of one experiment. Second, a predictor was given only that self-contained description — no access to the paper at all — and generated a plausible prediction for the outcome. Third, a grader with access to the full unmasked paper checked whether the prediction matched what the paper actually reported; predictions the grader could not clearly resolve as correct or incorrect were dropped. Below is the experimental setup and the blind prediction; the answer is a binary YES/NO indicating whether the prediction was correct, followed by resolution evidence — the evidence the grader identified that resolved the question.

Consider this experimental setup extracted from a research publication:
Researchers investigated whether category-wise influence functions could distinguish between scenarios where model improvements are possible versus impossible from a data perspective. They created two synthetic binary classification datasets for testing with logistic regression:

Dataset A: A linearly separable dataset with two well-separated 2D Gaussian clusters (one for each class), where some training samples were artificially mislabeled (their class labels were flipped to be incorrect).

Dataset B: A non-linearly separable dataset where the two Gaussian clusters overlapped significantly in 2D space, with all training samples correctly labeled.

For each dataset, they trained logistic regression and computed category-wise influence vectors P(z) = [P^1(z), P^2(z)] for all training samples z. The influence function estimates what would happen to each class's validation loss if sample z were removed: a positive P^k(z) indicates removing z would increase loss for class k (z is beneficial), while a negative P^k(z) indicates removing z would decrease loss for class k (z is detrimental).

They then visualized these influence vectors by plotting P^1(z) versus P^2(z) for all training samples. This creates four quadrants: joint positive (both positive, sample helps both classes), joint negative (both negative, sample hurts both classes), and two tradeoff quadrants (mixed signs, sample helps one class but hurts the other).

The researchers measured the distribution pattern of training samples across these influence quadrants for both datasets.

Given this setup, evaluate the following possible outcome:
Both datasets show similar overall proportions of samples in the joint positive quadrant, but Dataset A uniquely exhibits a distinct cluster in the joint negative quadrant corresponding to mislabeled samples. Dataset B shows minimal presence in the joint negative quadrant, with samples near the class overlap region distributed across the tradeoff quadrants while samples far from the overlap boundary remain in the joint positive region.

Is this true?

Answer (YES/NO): NO